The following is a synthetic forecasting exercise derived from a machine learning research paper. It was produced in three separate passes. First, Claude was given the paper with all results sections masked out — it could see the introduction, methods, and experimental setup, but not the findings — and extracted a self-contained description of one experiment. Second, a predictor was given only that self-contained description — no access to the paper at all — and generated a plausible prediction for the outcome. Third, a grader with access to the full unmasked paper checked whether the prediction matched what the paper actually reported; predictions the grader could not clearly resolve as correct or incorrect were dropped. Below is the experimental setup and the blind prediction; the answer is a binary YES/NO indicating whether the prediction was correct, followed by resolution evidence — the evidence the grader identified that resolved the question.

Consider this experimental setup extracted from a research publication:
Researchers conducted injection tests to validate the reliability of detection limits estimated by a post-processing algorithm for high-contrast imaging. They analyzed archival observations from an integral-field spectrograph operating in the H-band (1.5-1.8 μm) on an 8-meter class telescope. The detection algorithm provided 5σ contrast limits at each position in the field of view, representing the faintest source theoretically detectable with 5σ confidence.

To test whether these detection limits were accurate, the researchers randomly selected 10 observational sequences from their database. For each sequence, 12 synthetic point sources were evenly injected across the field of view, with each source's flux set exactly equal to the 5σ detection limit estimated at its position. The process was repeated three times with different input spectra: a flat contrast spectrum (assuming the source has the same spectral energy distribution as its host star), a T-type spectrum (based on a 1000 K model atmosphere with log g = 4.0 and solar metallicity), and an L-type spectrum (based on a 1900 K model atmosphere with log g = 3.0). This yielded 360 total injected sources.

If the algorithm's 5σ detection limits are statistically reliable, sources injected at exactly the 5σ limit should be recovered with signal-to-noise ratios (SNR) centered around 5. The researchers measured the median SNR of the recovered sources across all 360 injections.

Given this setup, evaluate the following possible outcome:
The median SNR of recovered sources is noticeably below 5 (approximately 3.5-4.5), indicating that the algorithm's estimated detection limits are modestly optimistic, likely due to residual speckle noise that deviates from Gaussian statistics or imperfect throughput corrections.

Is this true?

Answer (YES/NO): NO